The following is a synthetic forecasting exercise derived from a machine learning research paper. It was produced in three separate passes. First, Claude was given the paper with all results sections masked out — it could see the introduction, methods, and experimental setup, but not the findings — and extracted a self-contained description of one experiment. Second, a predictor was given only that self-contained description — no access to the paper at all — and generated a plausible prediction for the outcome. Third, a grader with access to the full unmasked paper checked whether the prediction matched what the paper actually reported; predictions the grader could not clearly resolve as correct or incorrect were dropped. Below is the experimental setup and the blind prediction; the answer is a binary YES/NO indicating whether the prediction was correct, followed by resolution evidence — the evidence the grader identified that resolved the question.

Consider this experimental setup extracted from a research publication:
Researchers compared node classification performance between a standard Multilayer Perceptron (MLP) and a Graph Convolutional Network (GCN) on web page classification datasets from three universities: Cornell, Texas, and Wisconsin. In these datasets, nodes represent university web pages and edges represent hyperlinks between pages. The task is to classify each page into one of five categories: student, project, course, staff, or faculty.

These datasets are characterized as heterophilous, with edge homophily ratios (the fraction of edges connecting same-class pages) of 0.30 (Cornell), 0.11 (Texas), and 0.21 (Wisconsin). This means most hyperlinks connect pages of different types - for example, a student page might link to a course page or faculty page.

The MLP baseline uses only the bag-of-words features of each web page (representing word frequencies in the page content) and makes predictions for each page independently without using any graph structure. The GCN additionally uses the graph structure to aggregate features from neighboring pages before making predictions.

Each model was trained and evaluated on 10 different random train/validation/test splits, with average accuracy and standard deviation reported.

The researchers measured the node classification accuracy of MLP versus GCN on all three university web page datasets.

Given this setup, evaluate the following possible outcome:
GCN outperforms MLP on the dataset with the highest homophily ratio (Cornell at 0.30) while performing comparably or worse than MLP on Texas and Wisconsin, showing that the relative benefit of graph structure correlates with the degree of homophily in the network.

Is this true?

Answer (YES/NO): NO